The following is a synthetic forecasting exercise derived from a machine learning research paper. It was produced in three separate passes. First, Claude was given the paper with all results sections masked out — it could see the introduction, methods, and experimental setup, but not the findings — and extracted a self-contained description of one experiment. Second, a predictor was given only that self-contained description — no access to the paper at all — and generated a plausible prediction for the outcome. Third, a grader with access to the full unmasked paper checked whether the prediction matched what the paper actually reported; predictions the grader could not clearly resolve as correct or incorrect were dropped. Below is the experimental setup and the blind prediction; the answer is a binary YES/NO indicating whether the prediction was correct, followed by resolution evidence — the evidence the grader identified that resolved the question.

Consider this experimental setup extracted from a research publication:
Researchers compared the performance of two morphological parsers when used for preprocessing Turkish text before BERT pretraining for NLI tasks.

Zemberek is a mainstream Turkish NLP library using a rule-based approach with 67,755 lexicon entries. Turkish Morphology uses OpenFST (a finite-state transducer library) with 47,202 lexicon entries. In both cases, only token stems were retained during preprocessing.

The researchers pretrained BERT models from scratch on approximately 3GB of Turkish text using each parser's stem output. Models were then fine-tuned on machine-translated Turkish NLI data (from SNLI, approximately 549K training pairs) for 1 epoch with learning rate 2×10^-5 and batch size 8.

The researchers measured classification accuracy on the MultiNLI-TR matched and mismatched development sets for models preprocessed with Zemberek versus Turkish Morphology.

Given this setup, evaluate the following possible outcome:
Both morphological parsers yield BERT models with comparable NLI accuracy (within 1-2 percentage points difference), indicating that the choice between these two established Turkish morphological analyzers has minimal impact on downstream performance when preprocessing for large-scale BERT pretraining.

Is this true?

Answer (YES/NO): YES